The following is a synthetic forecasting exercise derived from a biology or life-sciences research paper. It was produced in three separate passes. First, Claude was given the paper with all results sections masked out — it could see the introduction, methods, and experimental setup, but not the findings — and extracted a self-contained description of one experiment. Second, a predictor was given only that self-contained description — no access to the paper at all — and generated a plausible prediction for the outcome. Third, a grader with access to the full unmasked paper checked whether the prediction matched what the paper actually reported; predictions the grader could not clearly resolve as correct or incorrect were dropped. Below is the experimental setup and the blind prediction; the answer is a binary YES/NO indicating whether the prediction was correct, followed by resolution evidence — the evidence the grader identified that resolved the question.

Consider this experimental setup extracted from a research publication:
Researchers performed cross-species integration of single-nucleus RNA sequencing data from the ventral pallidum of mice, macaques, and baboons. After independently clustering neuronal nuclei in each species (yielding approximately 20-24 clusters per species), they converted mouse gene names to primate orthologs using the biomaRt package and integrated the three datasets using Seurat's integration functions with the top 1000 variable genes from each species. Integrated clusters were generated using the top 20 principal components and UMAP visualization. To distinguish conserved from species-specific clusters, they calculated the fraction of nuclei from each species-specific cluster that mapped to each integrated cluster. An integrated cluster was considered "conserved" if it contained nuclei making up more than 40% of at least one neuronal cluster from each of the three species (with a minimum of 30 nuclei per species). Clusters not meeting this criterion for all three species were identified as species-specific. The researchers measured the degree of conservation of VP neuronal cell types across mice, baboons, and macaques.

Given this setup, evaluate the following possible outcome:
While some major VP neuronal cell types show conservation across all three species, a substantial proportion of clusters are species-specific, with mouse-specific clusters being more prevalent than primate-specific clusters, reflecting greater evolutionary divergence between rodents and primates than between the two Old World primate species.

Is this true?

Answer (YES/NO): NO